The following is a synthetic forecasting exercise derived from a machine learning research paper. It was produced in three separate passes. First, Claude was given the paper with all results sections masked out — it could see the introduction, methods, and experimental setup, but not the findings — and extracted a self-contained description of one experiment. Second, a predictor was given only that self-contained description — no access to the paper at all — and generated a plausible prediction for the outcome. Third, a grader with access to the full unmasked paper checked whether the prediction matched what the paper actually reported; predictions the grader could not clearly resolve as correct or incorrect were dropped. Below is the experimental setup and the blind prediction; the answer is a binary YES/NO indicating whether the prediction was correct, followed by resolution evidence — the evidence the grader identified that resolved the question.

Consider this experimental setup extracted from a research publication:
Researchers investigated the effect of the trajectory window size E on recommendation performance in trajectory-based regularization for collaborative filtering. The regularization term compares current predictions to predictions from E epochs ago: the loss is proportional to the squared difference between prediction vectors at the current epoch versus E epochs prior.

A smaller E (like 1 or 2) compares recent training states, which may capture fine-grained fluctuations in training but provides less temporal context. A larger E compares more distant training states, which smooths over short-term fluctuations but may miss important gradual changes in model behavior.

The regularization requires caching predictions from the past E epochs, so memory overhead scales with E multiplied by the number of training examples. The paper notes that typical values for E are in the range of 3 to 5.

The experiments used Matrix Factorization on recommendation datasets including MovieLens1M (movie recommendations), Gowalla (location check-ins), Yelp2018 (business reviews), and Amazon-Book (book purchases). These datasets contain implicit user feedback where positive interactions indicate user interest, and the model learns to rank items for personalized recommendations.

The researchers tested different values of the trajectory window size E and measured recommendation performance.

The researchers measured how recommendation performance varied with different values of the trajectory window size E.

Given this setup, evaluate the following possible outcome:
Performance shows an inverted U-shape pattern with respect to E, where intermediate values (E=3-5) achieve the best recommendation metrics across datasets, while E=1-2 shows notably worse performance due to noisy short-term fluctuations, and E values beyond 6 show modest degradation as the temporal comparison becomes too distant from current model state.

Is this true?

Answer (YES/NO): NO